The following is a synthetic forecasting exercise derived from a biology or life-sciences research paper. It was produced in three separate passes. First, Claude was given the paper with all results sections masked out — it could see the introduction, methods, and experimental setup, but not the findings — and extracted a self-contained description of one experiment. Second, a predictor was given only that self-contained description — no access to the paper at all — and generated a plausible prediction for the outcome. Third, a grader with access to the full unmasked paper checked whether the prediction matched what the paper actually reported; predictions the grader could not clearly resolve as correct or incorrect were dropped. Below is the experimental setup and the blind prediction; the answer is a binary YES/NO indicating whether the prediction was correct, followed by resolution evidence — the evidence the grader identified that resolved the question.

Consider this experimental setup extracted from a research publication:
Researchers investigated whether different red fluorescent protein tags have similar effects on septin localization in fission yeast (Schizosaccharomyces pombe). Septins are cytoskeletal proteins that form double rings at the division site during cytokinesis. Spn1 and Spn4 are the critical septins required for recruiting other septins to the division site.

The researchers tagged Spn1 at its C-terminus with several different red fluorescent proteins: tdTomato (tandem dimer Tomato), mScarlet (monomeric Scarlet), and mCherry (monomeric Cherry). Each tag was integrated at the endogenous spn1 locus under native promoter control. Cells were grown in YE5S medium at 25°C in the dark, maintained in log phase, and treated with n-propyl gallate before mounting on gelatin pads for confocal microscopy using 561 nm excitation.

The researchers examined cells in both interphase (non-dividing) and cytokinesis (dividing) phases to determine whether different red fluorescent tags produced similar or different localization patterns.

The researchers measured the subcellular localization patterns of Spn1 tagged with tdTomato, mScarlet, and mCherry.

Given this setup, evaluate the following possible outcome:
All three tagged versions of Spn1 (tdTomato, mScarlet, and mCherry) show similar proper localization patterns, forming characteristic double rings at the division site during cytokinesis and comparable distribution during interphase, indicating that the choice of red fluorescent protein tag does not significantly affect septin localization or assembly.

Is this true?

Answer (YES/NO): NO